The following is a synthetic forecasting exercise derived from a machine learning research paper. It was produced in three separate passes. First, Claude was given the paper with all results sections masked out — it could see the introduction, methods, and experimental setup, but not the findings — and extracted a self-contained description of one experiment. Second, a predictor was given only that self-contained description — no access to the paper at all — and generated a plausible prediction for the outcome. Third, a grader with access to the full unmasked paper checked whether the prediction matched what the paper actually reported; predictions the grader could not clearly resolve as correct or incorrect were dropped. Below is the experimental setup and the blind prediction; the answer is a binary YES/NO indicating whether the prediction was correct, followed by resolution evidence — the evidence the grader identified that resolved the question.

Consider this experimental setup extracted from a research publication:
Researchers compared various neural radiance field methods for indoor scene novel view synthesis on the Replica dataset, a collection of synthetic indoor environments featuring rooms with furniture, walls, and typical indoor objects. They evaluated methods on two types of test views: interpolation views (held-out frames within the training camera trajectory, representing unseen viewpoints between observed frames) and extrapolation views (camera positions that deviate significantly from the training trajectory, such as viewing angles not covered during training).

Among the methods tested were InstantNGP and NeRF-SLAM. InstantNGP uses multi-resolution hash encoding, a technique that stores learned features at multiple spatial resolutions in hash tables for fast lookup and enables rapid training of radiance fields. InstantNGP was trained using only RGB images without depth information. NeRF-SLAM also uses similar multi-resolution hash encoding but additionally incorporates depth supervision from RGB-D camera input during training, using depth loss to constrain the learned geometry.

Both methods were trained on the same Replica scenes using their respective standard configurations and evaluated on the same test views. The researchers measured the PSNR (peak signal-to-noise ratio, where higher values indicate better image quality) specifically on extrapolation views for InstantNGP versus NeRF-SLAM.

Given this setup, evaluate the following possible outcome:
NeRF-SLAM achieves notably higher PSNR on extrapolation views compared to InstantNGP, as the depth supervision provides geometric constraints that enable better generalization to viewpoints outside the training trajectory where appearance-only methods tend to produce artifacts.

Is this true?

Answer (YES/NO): YES